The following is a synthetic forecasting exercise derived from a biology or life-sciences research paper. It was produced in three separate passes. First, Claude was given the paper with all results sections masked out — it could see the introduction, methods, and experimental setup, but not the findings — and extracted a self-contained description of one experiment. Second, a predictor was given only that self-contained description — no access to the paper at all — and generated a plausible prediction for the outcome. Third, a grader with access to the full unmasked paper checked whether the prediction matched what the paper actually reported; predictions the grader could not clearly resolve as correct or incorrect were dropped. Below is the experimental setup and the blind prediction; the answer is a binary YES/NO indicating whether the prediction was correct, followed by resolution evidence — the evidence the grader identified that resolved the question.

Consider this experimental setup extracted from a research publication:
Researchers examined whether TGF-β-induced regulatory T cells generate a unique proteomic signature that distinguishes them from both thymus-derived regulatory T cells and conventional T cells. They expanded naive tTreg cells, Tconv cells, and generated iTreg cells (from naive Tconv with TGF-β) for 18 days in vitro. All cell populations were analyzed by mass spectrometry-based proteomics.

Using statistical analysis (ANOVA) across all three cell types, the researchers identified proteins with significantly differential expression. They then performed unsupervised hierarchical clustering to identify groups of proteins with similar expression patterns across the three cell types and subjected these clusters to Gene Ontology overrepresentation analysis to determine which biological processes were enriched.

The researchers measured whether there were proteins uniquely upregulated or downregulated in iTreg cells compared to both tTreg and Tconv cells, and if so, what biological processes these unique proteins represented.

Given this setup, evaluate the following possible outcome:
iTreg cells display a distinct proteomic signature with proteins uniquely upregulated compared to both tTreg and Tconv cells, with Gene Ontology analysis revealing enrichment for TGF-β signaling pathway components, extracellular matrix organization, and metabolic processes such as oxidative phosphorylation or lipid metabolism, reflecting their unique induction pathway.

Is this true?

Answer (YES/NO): NO